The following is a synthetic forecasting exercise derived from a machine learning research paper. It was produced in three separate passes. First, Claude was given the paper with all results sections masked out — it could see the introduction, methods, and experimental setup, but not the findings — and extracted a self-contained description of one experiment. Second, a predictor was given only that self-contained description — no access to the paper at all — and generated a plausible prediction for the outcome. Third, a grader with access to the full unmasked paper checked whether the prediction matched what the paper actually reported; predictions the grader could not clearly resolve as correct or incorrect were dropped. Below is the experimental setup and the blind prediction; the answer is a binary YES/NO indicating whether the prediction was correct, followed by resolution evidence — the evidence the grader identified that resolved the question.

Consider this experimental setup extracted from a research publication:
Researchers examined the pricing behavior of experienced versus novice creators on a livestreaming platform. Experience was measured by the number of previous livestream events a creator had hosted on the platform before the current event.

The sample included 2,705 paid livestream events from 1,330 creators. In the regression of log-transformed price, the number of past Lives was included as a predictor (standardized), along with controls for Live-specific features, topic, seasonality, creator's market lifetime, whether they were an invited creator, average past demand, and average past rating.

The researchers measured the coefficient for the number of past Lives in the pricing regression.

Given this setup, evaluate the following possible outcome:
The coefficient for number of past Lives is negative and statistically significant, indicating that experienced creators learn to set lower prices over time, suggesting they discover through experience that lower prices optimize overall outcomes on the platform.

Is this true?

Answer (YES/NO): NO